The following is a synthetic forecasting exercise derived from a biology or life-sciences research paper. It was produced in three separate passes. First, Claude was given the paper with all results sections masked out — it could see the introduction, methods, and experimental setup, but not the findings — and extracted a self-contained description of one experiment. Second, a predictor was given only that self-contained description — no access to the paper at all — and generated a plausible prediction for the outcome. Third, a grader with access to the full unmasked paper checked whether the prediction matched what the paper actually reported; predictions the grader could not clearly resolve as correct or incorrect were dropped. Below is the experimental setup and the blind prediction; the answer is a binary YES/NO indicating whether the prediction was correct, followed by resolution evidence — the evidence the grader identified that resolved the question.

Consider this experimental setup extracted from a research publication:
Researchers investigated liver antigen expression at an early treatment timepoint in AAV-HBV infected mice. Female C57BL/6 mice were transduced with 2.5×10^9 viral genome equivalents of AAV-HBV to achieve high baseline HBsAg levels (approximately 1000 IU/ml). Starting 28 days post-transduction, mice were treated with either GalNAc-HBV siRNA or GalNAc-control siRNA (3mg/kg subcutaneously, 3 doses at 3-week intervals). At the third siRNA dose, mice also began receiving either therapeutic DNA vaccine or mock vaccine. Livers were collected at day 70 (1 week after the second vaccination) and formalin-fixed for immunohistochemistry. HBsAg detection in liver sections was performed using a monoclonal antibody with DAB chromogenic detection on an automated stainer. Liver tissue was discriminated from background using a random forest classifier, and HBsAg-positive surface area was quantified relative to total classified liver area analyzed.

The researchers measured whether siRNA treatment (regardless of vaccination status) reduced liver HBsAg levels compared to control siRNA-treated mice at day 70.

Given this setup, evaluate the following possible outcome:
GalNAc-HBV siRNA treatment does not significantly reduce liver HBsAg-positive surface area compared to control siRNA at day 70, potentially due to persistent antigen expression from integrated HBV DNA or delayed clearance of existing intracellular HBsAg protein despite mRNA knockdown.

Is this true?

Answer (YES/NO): NO